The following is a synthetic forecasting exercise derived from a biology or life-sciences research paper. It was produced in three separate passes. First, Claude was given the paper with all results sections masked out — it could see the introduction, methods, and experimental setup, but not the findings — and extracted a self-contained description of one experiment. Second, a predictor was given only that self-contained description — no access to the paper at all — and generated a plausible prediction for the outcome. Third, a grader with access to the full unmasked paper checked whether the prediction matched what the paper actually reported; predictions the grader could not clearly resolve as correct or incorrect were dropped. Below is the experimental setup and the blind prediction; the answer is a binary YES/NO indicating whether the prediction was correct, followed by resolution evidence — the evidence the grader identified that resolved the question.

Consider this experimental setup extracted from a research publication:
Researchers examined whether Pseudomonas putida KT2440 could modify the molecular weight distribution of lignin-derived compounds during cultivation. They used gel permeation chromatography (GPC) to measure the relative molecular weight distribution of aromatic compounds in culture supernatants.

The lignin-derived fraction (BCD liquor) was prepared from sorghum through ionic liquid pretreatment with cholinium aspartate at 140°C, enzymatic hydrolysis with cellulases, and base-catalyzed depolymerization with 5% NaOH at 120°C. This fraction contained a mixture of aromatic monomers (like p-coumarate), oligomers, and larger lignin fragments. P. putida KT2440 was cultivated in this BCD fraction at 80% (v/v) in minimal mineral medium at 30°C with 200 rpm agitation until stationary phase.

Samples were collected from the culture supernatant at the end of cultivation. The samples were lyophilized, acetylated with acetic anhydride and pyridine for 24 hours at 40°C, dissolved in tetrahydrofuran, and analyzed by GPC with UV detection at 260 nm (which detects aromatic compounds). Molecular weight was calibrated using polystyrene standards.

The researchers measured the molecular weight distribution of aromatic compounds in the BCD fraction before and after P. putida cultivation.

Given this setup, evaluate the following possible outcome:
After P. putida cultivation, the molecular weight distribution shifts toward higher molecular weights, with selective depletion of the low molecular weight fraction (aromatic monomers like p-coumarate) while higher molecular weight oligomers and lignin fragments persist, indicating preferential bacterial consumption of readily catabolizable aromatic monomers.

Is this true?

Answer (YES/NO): YES